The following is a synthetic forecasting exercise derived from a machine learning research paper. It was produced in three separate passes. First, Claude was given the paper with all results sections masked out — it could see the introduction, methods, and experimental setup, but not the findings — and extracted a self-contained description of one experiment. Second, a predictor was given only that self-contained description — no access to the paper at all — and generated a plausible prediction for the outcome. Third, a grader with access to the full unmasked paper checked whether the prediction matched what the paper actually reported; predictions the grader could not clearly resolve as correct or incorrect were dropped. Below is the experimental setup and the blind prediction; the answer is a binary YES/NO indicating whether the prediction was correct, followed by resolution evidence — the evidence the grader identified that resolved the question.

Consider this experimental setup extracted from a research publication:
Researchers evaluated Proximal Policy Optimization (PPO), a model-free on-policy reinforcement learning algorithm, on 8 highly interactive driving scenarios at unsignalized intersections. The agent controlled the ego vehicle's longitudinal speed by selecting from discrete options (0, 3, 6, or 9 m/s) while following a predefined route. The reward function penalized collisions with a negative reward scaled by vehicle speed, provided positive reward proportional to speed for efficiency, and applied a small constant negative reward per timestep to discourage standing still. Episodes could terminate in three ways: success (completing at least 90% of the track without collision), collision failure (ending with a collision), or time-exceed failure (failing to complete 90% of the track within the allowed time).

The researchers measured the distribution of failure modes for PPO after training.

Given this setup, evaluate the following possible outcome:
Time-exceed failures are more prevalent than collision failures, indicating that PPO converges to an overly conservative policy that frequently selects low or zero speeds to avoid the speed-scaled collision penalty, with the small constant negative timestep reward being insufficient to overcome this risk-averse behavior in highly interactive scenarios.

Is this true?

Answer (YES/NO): NO